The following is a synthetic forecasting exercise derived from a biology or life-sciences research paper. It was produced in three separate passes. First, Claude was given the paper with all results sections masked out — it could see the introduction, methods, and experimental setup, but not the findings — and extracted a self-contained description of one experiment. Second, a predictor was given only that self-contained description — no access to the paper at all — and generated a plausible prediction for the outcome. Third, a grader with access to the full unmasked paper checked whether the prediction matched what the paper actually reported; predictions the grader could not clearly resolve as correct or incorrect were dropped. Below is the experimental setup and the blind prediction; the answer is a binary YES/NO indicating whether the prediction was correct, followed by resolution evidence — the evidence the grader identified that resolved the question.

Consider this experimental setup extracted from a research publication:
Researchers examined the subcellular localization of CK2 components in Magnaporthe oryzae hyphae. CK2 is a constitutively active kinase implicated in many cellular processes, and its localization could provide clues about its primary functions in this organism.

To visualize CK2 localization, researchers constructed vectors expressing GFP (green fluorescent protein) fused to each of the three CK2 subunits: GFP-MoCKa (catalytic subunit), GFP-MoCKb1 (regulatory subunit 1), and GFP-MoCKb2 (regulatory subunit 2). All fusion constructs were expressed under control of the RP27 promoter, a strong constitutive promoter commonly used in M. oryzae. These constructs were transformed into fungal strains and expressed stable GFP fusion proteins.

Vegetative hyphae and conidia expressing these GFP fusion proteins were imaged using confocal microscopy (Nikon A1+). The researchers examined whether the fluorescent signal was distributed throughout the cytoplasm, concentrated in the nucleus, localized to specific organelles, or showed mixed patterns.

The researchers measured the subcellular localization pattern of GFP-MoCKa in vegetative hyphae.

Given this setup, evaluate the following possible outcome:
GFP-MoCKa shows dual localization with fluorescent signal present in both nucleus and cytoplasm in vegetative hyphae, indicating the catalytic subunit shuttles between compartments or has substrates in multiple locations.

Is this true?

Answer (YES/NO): NO